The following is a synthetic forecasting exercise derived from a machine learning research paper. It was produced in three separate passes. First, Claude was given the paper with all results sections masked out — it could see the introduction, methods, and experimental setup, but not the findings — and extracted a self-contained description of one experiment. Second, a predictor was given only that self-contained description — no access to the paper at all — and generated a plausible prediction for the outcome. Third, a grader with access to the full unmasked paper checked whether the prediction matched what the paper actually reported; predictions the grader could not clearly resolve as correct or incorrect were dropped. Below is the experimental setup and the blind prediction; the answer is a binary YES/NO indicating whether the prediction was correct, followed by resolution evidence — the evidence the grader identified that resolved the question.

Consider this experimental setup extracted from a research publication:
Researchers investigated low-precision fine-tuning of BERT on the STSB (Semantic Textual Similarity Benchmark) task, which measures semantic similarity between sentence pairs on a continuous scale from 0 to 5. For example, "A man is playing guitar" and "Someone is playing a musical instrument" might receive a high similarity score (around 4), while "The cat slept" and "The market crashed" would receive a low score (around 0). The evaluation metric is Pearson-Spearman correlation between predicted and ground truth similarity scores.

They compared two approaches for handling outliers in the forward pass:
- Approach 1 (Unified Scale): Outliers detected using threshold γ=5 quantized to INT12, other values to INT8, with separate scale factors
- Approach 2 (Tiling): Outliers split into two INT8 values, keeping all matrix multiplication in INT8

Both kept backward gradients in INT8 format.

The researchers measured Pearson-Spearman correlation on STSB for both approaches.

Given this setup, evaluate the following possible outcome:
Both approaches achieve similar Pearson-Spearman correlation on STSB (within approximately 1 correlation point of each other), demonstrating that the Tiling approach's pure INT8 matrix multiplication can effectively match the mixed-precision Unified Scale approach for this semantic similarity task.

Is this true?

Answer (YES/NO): NO